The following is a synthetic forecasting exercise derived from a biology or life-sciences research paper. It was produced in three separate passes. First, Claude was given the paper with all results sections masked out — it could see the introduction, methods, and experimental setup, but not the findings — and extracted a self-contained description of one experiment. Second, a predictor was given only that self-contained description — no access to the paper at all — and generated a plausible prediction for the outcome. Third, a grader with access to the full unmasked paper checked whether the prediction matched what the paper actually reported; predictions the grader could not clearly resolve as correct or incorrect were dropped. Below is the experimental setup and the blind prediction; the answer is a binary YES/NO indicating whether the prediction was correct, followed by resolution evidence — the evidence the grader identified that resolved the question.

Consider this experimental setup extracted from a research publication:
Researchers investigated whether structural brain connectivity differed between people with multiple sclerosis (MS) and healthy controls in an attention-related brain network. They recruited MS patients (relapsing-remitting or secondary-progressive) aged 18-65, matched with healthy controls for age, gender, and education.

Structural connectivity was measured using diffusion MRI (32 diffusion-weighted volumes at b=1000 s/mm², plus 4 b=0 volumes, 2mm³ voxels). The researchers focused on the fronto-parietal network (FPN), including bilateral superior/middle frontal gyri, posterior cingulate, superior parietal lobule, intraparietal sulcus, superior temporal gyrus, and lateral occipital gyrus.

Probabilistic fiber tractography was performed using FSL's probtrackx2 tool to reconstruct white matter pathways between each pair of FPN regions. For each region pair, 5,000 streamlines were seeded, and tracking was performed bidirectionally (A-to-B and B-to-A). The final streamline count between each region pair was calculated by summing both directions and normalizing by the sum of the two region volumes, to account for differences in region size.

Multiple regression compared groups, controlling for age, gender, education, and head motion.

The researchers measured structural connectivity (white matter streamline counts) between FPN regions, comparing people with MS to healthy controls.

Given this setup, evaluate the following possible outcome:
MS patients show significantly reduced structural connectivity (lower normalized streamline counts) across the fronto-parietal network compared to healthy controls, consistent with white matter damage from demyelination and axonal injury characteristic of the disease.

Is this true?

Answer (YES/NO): YES